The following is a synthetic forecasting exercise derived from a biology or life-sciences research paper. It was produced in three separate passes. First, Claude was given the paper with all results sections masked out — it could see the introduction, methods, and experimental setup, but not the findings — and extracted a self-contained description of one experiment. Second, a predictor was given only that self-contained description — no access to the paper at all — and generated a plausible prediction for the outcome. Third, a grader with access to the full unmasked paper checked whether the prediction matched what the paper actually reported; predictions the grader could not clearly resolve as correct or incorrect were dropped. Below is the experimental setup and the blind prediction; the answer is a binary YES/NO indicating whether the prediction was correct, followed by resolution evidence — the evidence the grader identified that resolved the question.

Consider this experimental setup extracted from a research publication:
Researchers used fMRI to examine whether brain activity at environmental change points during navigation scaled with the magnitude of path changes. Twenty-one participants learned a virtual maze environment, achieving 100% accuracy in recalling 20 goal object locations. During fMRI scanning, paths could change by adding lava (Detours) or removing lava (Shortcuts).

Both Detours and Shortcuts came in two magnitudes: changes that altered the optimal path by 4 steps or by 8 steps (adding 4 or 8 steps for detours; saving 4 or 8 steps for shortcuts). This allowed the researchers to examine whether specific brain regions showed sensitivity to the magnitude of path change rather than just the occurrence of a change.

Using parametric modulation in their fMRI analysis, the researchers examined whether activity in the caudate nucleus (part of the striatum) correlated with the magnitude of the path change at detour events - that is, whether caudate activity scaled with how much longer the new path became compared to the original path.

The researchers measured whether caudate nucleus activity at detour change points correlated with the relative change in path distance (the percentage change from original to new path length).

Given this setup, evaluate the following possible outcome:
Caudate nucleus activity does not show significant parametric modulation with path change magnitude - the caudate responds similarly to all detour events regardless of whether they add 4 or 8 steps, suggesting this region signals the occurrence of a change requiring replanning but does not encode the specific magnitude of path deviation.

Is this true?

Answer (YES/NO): NO